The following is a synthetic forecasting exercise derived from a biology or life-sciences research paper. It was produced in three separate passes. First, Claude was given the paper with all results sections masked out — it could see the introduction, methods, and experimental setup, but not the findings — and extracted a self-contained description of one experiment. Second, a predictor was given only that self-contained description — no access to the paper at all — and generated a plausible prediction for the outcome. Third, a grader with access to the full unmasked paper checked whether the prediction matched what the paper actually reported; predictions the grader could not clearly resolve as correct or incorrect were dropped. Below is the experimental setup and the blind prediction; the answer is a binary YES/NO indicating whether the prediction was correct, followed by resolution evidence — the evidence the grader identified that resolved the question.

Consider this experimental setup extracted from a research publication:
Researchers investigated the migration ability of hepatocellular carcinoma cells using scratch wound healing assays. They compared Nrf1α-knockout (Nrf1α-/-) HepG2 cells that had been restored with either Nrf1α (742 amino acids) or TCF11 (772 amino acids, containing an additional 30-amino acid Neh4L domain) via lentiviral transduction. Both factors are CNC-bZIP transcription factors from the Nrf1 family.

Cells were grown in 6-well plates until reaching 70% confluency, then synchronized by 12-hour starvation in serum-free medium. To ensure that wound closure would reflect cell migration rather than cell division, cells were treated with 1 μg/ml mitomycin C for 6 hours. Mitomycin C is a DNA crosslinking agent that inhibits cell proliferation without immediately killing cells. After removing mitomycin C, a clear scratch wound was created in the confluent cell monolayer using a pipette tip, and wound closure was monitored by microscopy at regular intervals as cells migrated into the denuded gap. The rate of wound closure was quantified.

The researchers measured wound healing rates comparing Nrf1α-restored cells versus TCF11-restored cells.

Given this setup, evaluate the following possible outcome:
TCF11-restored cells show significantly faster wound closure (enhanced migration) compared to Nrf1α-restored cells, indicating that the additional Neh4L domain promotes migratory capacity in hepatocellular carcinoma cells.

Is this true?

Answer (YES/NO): NO